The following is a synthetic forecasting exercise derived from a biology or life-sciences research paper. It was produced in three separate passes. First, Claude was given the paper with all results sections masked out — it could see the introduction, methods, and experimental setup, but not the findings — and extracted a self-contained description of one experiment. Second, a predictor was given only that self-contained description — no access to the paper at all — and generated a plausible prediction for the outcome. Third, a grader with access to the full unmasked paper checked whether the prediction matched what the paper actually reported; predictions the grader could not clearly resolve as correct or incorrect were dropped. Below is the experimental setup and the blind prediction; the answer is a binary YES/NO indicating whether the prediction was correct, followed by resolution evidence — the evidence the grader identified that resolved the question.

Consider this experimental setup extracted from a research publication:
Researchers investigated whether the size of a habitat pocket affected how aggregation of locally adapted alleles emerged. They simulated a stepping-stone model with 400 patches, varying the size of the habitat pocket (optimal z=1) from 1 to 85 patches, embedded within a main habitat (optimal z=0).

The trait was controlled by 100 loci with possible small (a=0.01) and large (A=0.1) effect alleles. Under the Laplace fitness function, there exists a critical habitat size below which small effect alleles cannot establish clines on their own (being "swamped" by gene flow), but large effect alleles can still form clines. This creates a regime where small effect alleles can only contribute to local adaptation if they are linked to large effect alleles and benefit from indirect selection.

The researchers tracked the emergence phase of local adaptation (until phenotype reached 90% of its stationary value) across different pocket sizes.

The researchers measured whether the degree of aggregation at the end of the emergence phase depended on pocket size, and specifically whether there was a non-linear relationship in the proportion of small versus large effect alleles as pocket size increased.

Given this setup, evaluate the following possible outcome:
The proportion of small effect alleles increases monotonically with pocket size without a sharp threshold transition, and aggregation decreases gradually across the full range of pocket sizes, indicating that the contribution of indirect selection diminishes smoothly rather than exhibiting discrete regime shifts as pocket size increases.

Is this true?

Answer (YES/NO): NO